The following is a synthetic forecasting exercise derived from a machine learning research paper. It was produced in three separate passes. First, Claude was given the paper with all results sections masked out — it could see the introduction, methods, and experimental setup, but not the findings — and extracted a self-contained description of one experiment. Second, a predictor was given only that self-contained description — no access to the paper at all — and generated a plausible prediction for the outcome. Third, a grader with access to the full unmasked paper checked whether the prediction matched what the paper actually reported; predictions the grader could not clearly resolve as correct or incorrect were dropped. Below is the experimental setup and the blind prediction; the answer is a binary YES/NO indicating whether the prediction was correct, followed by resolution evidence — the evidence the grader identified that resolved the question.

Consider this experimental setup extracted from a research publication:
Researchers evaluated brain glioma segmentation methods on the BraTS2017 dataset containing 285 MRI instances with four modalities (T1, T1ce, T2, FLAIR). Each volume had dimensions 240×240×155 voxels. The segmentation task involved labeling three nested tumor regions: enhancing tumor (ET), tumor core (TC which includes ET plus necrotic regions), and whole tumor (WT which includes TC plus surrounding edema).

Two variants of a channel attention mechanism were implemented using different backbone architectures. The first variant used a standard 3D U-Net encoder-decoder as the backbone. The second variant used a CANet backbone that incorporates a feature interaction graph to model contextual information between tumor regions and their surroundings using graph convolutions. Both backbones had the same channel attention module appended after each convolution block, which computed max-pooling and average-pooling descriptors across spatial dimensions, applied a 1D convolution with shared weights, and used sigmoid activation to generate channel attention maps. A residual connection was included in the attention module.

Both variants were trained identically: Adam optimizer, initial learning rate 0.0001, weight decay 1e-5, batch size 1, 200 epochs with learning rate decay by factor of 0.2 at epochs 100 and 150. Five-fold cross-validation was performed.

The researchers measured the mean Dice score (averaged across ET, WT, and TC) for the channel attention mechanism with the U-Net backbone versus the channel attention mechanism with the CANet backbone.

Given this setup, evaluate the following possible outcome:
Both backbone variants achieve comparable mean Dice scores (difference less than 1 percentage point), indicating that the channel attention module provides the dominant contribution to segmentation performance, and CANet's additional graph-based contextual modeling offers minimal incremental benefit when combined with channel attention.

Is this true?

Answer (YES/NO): NO